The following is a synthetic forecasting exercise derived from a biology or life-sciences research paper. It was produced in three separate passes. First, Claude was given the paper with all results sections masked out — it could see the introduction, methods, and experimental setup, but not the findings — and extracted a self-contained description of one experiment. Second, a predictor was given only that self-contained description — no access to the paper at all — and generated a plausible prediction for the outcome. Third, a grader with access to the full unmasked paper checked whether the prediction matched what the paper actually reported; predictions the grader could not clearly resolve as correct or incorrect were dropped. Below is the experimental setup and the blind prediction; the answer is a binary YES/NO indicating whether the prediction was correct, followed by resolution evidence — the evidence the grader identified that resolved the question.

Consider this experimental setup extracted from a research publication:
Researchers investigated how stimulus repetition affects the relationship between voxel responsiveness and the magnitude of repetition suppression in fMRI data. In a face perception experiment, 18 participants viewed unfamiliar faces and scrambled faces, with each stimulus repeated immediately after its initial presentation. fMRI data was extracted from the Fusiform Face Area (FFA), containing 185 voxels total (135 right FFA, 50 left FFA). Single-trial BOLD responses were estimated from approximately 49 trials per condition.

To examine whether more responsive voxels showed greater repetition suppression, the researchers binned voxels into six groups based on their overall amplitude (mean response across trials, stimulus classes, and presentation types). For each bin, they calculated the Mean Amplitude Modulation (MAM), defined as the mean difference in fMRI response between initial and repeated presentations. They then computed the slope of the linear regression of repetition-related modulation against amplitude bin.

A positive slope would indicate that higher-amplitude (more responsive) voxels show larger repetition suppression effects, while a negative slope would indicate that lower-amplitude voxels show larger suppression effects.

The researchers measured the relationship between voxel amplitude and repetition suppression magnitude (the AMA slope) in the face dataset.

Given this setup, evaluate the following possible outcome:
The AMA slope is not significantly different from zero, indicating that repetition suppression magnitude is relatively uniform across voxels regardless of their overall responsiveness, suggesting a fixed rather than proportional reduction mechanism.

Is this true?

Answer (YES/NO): NO